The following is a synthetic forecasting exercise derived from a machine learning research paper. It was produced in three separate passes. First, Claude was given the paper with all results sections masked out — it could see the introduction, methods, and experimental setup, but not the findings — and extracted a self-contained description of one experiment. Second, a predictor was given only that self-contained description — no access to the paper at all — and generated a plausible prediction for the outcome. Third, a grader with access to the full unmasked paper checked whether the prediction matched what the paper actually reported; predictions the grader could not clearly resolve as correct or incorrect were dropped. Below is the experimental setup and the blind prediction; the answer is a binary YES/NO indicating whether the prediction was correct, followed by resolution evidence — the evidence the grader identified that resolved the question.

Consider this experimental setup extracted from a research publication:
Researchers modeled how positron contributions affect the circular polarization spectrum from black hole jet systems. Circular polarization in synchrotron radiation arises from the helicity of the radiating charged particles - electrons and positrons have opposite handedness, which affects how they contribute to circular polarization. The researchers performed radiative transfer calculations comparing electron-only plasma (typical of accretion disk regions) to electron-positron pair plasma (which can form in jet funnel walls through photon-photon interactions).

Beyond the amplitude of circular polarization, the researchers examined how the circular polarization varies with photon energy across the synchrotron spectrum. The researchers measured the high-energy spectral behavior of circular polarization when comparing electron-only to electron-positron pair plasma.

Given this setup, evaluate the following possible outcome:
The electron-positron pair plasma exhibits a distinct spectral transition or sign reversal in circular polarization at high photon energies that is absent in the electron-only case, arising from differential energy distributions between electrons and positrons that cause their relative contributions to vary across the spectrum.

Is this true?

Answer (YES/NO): NO